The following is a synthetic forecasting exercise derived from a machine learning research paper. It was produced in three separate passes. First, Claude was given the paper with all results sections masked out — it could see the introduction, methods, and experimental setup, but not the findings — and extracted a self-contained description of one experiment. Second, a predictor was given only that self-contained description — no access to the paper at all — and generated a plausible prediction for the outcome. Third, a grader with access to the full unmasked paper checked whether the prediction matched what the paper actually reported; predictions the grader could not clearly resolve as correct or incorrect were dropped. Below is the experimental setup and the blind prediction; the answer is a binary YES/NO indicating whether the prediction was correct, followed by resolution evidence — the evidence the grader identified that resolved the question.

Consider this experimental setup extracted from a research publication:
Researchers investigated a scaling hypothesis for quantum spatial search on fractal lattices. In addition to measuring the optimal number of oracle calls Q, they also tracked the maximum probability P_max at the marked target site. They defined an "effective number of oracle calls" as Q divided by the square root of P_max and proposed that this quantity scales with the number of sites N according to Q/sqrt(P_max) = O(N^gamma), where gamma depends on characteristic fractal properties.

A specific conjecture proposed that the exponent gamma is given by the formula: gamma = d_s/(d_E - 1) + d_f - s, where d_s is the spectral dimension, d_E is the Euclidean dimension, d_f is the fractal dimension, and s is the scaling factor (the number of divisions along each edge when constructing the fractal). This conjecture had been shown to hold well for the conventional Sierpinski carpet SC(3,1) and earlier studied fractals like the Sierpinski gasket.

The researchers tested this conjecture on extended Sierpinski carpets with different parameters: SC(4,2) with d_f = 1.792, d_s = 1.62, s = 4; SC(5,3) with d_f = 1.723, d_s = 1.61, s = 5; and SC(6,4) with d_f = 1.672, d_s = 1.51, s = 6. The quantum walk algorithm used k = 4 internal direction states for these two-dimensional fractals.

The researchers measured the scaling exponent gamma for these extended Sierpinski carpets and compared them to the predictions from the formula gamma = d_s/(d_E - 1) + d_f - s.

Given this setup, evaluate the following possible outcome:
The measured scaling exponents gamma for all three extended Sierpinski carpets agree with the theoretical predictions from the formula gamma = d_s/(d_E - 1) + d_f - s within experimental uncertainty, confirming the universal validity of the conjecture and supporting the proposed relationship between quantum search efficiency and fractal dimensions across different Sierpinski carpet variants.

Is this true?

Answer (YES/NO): NO